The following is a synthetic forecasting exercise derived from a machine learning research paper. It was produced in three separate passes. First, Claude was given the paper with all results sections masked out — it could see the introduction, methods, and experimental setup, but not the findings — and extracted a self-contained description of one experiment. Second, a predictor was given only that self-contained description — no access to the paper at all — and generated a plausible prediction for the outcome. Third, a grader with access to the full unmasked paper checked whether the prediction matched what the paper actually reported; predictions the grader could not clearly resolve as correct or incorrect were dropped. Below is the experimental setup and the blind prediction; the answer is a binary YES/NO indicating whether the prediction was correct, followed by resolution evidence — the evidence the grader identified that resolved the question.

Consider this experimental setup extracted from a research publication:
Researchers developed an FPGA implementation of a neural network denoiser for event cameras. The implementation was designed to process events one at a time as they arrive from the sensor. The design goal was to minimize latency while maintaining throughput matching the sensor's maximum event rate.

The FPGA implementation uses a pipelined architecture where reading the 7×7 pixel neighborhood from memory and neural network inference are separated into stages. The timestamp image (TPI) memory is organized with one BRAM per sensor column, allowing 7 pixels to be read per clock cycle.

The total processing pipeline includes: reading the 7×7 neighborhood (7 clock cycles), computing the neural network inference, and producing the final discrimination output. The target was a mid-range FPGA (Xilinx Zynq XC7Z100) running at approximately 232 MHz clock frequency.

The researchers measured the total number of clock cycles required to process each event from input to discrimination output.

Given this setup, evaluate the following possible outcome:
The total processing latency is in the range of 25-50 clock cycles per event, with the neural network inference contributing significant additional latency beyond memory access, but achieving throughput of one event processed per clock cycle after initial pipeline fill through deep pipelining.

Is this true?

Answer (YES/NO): NO